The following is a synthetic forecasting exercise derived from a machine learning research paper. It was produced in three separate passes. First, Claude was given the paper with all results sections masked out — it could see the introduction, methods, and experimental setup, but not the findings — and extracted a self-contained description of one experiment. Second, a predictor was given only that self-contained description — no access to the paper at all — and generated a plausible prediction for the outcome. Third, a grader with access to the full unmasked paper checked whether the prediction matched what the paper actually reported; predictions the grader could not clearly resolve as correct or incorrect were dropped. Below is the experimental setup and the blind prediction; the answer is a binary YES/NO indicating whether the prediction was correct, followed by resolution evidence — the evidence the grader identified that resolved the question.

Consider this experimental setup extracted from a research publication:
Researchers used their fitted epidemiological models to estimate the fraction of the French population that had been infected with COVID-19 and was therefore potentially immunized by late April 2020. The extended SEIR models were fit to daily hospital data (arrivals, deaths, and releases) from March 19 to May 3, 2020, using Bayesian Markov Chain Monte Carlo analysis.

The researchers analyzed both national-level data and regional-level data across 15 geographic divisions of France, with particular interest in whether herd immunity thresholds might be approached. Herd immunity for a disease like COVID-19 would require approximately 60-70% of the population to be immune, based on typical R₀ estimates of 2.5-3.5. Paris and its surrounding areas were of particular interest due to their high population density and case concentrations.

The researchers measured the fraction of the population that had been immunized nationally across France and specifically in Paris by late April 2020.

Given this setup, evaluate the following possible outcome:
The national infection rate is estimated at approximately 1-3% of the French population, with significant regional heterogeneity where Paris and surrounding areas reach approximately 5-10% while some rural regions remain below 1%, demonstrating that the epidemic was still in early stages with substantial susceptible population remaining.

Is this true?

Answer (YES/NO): NO